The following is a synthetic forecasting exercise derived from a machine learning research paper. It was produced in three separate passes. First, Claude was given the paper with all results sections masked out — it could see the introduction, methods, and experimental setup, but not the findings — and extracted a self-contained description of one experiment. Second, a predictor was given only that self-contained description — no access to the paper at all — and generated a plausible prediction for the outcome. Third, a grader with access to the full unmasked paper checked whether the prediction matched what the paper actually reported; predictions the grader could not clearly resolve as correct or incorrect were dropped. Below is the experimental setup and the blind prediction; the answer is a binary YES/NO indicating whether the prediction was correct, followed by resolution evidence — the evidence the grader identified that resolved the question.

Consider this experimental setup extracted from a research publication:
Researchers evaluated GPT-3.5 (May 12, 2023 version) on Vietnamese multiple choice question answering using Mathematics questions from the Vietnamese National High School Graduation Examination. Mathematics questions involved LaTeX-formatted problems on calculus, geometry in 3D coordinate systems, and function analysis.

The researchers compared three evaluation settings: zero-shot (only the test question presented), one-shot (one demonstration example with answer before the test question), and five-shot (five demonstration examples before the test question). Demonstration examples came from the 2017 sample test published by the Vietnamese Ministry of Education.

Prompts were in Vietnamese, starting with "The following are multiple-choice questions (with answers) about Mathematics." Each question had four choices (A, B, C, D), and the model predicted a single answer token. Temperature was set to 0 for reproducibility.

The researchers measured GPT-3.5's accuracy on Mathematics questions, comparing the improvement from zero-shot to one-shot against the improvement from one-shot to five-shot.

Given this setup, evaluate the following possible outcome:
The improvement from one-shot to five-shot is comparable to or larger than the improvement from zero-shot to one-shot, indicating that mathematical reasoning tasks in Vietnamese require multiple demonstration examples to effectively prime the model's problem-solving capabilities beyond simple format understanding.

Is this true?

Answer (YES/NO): NO